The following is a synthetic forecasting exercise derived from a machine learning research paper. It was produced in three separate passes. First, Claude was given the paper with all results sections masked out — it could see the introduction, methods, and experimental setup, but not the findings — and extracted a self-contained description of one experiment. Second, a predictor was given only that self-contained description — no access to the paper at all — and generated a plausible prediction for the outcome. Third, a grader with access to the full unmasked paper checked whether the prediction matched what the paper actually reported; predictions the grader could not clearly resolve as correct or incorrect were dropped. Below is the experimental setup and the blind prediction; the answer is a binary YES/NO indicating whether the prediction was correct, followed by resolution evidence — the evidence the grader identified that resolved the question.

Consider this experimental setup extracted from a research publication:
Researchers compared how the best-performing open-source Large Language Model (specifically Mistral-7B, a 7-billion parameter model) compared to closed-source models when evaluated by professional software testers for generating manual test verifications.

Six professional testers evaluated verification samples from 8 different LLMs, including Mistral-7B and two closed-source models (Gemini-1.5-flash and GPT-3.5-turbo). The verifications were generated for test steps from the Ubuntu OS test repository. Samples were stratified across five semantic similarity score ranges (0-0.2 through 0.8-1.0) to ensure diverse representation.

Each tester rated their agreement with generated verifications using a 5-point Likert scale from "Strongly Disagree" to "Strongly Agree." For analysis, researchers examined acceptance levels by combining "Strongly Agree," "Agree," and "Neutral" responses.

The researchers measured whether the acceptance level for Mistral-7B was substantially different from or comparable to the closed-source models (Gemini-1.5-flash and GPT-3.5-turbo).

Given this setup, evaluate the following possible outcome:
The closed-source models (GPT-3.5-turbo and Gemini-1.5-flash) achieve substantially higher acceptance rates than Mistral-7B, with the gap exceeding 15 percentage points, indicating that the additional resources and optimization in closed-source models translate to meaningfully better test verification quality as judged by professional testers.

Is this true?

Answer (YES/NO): NO